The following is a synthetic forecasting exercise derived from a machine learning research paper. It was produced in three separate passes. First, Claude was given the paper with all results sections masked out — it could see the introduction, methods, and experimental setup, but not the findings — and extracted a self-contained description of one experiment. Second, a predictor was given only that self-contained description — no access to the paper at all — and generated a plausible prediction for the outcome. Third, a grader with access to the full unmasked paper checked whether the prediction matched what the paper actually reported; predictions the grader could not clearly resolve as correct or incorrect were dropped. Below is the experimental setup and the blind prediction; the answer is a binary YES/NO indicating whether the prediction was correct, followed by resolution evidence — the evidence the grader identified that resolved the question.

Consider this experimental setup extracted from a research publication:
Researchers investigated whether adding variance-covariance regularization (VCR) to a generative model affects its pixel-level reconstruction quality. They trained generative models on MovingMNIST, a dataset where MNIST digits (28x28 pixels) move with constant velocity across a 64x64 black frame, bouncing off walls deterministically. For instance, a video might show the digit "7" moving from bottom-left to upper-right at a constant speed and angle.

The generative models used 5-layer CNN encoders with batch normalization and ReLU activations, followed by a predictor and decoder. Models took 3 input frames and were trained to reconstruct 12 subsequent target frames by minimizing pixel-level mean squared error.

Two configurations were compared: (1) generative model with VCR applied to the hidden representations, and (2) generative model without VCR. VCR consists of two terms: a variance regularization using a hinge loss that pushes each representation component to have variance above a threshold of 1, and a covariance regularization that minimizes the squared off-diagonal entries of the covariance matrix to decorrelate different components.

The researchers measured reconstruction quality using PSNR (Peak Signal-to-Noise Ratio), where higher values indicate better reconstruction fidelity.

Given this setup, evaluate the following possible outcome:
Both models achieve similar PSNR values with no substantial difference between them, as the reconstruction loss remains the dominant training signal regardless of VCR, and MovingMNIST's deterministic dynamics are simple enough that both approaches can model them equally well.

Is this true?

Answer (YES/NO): YES